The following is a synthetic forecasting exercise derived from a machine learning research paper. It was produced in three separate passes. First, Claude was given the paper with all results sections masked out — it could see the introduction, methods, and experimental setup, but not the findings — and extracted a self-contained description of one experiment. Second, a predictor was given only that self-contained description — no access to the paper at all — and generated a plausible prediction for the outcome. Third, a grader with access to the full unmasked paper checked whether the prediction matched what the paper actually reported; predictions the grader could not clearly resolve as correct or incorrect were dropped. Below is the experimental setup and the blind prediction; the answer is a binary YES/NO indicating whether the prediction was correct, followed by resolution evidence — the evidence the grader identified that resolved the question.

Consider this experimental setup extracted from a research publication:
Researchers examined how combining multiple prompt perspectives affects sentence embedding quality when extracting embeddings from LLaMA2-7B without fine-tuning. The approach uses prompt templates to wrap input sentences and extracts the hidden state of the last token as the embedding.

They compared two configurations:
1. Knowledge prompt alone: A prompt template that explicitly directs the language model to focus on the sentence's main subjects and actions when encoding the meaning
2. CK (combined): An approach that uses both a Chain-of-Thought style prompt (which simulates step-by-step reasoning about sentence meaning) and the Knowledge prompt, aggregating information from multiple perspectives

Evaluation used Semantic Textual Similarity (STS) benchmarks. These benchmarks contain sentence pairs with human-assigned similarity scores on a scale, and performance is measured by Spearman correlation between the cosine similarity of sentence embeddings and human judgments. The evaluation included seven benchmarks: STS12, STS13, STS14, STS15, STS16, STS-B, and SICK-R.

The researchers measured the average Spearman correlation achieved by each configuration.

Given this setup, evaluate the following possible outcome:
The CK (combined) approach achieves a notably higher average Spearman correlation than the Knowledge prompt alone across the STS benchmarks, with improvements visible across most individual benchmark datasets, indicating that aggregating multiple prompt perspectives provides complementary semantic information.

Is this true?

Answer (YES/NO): YES